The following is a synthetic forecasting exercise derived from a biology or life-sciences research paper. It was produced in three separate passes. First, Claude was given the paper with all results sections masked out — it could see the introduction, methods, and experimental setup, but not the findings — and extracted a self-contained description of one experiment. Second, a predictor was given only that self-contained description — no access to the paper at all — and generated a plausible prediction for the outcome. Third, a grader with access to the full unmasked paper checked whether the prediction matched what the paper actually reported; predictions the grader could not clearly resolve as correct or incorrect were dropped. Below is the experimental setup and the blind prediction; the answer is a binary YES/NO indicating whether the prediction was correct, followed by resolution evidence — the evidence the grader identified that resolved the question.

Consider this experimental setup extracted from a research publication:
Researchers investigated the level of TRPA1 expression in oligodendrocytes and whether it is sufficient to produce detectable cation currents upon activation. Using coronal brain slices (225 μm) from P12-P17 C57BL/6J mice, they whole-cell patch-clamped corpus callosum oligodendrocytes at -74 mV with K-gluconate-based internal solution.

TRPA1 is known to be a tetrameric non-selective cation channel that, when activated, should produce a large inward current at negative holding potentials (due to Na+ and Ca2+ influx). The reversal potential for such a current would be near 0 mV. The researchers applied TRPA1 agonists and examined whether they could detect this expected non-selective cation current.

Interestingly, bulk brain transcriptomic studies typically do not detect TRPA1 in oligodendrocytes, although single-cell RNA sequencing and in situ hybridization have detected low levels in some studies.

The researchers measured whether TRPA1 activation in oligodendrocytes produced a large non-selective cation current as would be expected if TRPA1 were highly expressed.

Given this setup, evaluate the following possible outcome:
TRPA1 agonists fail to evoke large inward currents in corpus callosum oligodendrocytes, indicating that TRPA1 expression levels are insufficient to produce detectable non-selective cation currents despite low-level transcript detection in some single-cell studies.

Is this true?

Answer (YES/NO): YES